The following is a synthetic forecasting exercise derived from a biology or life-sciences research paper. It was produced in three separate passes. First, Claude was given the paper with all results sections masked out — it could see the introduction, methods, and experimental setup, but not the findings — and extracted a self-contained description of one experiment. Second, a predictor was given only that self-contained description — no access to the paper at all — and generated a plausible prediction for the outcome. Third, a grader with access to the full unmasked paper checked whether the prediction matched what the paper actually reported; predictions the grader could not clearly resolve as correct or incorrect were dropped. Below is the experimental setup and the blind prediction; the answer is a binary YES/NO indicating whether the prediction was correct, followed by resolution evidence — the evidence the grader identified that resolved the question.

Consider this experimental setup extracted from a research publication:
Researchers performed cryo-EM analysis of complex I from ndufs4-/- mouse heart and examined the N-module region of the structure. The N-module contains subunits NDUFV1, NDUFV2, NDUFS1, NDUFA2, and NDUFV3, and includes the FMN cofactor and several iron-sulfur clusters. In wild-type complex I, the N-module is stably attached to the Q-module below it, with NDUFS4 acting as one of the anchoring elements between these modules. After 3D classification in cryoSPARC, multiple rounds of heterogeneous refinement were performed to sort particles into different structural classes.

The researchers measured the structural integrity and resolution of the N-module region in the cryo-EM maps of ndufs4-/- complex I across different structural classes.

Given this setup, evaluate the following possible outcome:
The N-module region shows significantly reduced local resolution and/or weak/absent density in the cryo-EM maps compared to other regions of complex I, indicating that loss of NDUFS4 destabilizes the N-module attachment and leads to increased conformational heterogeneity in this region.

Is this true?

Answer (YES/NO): YES